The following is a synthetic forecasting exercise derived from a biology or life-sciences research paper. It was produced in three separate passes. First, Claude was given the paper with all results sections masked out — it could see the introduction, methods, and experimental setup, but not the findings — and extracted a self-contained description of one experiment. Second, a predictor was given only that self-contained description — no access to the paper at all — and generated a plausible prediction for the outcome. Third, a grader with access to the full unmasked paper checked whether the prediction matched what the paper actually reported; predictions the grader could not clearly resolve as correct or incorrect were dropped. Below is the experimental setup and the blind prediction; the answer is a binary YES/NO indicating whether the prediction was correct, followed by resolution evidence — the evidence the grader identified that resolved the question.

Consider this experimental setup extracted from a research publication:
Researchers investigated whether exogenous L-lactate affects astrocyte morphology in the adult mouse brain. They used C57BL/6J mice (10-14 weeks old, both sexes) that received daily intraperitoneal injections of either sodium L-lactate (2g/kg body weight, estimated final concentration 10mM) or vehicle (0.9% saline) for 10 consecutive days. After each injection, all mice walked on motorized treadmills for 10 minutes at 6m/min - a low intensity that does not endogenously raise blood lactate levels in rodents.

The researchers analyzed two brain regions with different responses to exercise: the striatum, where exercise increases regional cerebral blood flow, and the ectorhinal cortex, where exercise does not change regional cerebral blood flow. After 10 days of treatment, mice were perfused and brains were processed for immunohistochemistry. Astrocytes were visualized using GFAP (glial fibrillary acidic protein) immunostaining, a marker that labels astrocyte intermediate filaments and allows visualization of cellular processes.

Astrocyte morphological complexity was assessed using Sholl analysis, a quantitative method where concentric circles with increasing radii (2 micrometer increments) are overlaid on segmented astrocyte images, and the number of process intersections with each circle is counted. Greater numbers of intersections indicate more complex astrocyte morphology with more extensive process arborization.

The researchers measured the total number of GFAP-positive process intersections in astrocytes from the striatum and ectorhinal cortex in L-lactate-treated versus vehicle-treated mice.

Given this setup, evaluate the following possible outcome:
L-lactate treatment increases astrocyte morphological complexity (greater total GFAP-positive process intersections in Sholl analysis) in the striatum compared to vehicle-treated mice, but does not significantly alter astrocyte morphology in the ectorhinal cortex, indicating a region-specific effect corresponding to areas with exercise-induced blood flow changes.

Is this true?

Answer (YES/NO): YES